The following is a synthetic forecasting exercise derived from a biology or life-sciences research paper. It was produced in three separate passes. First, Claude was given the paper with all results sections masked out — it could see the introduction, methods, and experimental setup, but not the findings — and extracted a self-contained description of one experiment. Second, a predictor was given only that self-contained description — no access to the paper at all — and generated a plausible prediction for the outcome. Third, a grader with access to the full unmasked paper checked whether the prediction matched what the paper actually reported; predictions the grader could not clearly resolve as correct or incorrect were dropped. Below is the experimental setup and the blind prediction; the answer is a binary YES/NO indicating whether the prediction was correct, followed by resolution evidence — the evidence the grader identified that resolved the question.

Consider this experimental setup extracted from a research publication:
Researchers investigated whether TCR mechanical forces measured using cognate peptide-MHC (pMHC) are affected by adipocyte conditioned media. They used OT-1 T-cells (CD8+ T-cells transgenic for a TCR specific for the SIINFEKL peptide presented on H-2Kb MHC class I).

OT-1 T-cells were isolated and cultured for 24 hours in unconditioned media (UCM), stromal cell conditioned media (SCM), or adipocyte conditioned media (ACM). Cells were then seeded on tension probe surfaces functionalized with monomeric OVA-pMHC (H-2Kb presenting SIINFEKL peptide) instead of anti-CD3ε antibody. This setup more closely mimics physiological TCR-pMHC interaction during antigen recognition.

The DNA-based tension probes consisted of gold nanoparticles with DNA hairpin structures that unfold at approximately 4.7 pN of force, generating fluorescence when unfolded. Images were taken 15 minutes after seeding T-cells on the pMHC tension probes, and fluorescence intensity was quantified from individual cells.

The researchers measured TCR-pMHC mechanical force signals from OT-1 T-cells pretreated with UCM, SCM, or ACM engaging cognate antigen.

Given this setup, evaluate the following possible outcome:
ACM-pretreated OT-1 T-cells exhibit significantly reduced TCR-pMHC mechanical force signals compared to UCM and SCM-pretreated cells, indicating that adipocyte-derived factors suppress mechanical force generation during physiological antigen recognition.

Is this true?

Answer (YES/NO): YES